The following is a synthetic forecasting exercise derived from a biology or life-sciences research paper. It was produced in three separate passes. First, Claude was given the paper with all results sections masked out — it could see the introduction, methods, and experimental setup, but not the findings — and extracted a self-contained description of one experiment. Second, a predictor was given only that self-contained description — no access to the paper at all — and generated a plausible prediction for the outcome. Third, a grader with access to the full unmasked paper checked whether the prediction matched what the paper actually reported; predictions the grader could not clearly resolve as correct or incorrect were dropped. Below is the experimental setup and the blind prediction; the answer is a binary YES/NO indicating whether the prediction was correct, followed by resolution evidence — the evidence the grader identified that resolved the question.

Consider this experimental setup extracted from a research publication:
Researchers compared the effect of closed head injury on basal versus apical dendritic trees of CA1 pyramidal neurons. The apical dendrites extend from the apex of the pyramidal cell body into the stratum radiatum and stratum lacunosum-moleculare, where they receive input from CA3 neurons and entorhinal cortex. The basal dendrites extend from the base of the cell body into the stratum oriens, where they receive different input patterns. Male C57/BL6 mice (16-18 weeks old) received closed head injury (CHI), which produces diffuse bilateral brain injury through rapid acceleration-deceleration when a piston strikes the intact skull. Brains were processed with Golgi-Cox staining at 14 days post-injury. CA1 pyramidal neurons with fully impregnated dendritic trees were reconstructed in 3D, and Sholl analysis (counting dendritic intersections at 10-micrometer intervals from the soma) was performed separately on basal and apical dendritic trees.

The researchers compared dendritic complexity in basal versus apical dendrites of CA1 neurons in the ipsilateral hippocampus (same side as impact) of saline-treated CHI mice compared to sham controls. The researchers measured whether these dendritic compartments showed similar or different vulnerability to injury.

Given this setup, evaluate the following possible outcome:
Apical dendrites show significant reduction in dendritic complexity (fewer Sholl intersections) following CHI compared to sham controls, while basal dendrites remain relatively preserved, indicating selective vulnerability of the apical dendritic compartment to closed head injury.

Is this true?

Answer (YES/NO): NO